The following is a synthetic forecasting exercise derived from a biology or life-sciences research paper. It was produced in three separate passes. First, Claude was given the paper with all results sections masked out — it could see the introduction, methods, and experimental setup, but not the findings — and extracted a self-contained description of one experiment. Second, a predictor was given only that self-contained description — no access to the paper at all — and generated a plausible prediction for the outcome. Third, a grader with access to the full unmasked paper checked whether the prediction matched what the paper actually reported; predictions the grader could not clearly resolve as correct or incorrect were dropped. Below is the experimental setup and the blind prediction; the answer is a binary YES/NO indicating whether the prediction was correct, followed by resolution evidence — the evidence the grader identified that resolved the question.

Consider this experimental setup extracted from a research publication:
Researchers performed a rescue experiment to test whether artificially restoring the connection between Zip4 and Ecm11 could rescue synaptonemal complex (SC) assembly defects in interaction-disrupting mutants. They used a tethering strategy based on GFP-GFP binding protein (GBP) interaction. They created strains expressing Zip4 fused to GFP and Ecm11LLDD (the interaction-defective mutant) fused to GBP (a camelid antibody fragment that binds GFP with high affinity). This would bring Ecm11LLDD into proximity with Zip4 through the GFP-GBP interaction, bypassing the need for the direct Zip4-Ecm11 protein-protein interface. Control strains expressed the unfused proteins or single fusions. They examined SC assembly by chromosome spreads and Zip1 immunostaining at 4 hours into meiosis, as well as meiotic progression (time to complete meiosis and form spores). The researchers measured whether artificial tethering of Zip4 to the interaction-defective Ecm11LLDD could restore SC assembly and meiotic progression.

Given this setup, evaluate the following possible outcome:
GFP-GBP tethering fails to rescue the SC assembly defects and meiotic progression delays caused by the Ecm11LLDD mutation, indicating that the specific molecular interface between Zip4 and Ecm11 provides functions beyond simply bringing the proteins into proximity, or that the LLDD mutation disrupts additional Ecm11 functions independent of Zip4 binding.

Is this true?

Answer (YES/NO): NO